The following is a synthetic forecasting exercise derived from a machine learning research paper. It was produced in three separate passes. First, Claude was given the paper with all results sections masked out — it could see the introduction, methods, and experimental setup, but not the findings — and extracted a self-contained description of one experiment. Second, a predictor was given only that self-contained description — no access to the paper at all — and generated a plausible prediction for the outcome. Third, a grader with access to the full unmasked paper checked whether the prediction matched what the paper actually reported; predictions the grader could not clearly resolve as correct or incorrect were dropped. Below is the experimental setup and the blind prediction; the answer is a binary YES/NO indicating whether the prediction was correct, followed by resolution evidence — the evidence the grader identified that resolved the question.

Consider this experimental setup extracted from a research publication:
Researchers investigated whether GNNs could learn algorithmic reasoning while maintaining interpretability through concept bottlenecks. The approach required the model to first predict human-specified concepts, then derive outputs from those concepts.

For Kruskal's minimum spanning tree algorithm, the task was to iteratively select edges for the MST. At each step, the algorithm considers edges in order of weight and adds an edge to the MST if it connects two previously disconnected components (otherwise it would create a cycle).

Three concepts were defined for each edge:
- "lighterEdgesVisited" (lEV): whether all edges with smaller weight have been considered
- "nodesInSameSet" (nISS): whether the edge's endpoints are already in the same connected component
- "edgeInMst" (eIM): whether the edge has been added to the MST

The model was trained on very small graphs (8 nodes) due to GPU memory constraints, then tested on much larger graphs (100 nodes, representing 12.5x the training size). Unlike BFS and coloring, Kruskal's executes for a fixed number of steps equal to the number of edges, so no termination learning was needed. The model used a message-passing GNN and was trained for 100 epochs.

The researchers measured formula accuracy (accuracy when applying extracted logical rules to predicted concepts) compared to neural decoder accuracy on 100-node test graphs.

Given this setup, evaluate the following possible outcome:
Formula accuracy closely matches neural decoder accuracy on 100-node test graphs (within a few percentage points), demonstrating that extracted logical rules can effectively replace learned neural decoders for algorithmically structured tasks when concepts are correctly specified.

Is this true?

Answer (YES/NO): YES